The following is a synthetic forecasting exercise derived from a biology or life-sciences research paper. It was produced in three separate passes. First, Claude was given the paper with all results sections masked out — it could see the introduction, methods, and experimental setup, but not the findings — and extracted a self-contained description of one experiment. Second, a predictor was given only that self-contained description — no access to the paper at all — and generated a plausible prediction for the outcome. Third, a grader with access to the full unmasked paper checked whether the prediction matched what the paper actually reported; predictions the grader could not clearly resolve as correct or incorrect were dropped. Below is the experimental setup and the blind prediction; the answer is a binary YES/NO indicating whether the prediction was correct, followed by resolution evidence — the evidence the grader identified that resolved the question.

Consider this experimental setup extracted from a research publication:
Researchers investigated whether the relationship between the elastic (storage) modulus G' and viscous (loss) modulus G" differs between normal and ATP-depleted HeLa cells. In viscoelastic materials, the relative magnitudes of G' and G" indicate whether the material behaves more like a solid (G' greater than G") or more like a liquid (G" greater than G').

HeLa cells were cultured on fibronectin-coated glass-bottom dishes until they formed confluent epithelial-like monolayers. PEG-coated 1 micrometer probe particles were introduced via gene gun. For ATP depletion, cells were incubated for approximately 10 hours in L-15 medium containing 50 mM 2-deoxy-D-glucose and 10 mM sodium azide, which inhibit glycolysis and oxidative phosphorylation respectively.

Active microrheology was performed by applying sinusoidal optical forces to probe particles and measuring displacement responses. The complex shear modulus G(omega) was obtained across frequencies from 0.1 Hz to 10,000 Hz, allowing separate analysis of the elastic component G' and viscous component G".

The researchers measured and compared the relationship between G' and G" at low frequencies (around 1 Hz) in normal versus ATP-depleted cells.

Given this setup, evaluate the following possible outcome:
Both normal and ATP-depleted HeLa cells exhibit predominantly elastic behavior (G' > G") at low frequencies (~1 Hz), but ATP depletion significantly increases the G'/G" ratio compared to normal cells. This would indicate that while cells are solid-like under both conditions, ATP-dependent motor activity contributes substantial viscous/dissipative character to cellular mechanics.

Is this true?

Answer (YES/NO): NO